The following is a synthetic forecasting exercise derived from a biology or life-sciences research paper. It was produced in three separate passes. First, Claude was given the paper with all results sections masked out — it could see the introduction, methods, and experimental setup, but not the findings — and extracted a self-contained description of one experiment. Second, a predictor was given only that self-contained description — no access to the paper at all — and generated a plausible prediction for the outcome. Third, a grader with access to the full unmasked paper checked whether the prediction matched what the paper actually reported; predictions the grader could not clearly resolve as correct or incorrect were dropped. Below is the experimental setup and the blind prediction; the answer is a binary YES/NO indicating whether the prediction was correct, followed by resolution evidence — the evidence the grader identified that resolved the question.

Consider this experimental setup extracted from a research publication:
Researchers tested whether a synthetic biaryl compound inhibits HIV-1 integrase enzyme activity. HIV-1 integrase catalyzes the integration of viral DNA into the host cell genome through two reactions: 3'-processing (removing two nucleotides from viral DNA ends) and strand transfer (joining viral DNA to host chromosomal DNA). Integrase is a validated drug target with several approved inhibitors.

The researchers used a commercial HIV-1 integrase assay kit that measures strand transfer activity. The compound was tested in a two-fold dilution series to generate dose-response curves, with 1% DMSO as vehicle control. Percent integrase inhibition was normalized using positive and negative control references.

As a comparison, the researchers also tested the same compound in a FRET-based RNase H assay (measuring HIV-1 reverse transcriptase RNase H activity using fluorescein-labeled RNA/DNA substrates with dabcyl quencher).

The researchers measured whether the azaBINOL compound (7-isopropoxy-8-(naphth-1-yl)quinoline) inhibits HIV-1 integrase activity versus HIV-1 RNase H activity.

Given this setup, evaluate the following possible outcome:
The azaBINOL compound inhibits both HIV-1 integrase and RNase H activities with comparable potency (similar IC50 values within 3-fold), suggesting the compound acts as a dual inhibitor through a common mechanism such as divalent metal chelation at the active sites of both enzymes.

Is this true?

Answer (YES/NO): NO